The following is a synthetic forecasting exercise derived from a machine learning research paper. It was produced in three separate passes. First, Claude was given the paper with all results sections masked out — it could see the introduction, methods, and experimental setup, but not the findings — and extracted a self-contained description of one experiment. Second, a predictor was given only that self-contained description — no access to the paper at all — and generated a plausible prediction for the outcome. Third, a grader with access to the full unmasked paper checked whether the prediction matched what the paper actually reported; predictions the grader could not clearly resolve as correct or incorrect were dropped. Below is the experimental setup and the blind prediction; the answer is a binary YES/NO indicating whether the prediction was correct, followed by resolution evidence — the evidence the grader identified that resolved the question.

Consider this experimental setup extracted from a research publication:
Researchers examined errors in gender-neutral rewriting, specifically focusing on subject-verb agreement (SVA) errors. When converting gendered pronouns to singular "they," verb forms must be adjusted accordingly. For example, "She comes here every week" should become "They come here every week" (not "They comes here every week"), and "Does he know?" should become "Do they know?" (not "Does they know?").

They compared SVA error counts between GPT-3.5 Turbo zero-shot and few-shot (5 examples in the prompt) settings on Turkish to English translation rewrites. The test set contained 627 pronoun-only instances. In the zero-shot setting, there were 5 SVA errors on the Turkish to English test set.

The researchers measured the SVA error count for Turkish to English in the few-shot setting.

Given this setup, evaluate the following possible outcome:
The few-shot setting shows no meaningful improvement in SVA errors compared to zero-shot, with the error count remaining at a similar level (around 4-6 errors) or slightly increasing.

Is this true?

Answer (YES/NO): NO